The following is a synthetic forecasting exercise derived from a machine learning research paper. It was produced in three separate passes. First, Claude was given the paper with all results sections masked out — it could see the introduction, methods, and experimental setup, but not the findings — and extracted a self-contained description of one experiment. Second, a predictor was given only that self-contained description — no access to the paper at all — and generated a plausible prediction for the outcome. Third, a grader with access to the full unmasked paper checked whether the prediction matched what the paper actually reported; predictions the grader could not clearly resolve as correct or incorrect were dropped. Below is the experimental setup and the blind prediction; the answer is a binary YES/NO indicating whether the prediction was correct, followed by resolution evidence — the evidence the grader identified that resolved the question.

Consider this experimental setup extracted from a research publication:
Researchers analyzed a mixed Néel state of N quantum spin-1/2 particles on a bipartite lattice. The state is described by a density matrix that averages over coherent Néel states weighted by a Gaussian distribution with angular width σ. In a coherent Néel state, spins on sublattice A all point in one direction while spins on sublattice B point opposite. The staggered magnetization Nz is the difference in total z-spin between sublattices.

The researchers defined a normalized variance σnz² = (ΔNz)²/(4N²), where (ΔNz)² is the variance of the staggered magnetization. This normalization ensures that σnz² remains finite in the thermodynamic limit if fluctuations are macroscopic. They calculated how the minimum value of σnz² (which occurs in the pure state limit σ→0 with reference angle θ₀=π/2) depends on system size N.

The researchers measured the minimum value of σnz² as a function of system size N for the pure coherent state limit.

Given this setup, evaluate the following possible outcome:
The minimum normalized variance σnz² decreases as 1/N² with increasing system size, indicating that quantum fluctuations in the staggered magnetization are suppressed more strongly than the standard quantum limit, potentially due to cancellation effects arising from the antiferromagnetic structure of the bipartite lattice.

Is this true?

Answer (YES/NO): NO